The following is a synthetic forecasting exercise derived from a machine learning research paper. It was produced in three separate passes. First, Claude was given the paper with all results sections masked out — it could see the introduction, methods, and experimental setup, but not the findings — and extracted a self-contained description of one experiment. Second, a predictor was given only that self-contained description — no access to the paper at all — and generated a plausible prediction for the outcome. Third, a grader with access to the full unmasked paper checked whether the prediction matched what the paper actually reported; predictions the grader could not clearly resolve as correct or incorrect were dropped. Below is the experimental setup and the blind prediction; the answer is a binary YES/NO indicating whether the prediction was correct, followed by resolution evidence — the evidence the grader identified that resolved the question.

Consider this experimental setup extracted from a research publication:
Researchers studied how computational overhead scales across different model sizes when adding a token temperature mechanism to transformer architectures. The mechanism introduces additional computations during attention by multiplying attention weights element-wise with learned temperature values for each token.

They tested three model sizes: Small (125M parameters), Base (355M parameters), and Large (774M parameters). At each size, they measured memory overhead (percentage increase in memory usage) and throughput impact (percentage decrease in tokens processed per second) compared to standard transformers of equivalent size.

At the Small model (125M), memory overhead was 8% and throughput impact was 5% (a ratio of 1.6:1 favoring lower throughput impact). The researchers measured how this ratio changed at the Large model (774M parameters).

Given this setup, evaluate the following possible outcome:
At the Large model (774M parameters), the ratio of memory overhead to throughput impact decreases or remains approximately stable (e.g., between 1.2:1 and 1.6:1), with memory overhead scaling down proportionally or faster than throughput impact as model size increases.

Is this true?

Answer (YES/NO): NO